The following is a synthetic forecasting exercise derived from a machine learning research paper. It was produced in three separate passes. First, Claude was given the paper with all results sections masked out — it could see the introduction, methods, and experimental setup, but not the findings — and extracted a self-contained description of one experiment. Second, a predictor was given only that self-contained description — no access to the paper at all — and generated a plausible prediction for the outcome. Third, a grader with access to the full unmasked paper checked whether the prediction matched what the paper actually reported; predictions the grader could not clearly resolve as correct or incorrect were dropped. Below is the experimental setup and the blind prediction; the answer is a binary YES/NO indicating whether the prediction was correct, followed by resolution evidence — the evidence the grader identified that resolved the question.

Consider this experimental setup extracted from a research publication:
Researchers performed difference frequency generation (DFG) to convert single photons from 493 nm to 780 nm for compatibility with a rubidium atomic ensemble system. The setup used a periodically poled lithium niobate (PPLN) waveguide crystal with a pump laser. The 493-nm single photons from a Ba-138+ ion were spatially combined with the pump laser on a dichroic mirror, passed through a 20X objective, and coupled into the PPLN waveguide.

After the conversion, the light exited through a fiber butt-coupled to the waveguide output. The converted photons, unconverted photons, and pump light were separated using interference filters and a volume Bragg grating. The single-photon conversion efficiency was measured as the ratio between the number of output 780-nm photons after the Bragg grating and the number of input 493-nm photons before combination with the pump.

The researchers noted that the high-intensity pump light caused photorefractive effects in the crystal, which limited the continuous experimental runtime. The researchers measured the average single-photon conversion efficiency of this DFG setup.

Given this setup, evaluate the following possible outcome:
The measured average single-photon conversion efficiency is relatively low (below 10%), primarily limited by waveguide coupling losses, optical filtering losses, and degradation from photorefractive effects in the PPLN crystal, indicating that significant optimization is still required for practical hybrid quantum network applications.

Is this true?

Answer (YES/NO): NO